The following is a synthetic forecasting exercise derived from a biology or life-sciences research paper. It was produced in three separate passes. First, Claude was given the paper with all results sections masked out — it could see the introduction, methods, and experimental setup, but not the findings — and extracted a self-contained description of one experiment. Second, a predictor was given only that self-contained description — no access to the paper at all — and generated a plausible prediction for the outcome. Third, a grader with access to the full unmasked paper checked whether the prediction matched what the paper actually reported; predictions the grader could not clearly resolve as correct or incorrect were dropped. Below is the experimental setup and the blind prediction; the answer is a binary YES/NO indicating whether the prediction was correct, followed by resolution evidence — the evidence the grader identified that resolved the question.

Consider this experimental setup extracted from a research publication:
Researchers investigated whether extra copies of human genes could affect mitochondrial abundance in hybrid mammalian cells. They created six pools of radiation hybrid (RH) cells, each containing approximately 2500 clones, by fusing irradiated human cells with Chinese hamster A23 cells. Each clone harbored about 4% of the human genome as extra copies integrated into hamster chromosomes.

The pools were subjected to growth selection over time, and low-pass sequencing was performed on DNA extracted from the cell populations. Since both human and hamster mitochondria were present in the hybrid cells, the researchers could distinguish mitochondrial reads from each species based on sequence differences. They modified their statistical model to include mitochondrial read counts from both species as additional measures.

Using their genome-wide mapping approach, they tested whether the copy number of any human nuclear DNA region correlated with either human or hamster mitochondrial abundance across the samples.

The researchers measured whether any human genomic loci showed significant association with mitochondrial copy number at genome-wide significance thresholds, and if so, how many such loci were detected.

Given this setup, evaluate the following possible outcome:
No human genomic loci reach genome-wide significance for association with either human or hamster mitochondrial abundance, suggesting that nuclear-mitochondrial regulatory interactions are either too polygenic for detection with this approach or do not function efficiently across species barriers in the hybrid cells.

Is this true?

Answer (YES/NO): NO